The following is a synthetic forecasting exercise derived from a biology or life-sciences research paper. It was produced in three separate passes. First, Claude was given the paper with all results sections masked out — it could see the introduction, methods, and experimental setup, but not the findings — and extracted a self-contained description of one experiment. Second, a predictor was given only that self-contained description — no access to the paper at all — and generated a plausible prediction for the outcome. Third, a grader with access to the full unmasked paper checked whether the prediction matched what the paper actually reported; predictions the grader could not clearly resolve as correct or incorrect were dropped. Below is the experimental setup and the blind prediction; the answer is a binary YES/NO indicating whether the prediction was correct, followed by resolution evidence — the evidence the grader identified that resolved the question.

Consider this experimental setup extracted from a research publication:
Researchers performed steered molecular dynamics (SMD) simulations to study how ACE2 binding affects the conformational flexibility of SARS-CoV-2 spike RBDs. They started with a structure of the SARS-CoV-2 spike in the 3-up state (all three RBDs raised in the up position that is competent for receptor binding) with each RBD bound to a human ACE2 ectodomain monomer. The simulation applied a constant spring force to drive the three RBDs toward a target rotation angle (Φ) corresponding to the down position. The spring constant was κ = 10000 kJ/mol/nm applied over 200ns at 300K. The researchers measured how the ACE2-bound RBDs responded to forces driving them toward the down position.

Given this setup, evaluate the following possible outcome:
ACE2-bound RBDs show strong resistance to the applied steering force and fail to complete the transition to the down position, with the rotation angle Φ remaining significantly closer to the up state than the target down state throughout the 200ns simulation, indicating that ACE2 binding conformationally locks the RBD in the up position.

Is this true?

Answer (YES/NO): NO